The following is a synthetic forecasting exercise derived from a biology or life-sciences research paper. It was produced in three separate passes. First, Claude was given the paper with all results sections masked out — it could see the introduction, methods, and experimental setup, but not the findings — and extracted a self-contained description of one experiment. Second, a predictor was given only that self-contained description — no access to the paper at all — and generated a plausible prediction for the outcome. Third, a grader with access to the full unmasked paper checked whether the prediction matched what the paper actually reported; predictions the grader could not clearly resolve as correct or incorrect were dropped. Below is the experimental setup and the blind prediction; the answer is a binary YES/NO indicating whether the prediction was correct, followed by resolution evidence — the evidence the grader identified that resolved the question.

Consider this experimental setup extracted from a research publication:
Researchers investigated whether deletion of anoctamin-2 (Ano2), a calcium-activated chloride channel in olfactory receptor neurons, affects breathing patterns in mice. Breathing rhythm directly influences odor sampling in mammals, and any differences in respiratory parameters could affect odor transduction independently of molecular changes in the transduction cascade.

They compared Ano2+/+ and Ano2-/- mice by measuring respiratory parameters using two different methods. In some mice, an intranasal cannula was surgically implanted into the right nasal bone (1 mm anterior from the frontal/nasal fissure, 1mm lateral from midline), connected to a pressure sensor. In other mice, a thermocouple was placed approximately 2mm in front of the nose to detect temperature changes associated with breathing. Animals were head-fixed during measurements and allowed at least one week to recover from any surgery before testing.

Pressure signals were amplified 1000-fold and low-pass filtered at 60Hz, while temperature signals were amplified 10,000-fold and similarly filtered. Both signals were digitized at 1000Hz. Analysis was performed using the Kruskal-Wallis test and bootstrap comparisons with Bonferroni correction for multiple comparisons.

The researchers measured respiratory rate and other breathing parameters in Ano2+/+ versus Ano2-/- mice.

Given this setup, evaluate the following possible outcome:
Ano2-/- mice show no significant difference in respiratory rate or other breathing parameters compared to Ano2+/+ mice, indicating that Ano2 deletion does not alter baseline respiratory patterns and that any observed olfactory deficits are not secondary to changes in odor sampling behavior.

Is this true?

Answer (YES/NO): YES